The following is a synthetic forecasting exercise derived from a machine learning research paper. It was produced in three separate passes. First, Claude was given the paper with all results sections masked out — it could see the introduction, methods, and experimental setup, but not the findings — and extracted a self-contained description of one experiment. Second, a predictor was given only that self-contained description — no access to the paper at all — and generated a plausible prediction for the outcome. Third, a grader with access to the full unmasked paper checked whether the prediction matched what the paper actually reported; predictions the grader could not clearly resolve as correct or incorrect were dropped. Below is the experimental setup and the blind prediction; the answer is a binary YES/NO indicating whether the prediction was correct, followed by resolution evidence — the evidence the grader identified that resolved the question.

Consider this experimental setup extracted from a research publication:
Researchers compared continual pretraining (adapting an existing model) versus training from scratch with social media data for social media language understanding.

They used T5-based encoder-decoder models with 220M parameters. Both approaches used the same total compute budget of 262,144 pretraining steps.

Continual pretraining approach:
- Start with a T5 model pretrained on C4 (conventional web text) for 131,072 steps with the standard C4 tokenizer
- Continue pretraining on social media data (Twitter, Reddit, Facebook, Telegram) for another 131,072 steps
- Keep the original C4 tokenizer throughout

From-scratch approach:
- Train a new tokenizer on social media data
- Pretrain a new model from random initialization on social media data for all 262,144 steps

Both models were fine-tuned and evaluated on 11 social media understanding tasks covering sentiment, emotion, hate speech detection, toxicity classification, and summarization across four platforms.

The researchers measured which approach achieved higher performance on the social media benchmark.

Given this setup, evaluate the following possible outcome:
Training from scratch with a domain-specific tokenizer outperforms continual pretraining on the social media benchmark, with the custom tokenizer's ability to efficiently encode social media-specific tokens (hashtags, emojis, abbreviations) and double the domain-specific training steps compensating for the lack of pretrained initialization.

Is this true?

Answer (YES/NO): YES